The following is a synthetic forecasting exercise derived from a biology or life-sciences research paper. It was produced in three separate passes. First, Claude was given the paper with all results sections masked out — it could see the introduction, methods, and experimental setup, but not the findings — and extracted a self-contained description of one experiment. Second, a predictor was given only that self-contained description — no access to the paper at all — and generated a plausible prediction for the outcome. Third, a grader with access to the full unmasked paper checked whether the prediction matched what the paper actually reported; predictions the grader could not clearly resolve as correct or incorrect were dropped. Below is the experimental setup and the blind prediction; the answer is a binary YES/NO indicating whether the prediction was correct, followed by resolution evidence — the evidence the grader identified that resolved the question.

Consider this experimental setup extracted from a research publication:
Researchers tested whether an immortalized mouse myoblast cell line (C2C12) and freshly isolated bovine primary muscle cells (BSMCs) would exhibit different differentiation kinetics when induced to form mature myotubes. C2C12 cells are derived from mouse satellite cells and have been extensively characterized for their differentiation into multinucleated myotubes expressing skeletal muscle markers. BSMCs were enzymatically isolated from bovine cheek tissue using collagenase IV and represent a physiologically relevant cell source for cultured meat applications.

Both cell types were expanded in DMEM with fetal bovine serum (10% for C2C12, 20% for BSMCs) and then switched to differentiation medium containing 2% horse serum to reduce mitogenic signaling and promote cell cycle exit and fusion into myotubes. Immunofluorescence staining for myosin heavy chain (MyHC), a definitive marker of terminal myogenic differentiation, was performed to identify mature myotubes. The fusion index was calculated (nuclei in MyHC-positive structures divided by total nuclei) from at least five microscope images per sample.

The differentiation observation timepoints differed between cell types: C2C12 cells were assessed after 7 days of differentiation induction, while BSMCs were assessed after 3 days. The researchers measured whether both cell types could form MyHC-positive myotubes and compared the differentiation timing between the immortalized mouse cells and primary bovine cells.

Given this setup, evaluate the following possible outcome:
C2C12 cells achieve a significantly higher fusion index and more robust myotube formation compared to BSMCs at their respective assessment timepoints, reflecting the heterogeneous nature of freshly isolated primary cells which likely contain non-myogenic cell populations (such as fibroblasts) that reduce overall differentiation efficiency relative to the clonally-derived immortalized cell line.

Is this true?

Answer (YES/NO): NO